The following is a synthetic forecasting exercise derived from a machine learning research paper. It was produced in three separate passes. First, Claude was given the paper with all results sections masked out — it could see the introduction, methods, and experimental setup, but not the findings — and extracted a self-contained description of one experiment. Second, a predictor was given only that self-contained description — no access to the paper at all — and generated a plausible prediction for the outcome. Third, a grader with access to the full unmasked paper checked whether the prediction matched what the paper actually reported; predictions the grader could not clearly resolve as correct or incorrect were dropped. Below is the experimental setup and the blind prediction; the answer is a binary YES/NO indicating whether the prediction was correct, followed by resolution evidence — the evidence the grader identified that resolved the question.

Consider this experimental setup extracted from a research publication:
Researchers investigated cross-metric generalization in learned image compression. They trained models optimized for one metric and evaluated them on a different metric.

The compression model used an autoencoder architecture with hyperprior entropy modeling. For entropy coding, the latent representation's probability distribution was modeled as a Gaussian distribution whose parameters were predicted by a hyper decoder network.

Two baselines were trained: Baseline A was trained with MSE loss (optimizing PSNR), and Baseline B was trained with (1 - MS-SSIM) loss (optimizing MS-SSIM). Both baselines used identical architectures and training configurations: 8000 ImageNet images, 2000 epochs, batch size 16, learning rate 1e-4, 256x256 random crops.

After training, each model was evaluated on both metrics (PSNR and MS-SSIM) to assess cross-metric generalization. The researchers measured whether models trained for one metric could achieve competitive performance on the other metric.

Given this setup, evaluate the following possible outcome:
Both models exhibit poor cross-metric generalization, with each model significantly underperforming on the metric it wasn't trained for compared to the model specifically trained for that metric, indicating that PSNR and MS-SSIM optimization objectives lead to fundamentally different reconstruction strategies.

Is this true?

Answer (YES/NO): YES